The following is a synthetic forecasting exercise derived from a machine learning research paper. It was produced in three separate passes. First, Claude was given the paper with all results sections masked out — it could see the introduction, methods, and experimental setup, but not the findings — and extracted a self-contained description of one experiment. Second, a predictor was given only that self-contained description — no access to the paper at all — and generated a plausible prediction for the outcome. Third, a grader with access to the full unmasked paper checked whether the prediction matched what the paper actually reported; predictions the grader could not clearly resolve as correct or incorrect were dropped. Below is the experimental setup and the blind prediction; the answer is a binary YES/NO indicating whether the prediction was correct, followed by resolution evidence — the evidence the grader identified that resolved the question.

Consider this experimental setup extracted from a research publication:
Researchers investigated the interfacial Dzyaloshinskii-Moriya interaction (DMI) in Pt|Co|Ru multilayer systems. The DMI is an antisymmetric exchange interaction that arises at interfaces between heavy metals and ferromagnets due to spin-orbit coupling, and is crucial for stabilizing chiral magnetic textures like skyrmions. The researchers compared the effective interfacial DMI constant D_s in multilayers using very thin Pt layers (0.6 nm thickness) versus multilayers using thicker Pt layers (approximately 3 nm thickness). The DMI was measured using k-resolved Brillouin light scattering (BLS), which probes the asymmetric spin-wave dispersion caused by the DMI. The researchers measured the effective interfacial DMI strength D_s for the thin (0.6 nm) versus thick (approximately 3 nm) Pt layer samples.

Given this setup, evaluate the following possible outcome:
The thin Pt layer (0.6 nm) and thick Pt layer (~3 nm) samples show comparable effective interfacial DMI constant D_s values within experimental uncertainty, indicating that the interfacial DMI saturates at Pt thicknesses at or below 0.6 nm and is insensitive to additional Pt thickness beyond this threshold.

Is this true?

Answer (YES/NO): YES